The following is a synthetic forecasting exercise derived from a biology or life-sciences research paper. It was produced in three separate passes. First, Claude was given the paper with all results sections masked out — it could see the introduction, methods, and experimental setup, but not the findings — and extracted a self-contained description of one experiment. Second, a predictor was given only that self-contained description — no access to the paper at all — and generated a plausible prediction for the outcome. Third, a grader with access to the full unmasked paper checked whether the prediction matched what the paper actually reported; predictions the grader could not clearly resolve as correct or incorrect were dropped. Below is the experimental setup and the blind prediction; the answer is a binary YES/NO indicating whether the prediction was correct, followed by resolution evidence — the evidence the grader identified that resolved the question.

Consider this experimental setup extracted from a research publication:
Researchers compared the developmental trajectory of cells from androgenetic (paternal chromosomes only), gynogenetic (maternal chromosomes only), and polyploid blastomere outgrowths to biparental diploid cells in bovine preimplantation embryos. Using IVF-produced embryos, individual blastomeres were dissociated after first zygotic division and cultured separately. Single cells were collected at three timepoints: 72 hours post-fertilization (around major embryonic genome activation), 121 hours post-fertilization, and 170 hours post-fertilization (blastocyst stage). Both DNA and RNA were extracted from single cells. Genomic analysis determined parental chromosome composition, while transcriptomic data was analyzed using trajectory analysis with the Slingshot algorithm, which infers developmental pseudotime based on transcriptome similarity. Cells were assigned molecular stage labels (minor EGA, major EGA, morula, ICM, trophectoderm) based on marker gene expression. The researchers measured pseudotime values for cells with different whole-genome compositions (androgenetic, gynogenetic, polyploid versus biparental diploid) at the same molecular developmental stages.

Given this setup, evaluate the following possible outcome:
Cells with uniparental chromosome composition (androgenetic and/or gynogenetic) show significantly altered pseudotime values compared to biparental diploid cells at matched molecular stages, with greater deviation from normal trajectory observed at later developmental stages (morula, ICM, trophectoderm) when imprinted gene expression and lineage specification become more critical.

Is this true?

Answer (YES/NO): NO